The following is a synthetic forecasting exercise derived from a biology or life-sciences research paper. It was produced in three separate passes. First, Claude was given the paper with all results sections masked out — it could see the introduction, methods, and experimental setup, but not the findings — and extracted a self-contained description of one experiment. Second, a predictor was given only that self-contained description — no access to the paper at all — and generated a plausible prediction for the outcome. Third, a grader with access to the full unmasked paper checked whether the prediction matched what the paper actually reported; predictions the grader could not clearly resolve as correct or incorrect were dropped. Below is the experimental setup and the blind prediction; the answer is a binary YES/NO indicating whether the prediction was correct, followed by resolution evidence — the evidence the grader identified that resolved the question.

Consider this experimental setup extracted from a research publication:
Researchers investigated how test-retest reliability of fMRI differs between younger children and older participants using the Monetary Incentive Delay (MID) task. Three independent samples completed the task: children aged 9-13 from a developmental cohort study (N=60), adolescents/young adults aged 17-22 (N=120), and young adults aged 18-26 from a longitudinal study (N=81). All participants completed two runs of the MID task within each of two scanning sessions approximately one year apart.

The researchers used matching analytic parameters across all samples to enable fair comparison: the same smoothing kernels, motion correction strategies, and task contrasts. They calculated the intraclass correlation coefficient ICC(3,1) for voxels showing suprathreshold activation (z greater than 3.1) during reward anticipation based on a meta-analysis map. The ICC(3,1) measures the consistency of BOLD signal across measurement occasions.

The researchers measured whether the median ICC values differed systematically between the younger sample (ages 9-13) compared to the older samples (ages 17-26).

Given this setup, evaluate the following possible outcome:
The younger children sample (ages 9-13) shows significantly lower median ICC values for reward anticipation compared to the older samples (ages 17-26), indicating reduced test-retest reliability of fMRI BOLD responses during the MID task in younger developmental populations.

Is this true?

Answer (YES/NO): NO